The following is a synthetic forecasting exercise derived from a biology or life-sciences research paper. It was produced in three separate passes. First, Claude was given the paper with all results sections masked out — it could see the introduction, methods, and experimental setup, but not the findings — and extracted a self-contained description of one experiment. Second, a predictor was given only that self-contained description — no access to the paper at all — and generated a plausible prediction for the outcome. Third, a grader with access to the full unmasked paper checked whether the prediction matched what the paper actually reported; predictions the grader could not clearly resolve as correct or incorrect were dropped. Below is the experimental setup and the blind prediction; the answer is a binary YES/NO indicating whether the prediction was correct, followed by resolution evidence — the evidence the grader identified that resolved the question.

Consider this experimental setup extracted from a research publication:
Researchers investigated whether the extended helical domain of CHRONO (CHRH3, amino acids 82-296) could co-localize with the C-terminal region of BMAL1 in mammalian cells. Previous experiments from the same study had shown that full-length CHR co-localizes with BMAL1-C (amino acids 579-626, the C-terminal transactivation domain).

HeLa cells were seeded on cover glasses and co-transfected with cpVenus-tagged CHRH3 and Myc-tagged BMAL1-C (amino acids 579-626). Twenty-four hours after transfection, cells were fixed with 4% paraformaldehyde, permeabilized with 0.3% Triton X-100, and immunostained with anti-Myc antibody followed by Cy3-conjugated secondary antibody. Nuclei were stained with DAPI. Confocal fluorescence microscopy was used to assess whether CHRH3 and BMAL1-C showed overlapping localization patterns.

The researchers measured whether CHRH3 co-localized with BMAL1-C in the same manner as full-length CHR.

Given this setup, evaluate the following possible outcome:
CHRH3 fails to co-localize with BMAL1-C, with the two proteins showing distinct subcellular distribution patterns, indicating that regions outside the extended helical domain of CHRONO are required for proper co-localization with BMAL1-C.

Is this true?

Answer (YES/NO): NO